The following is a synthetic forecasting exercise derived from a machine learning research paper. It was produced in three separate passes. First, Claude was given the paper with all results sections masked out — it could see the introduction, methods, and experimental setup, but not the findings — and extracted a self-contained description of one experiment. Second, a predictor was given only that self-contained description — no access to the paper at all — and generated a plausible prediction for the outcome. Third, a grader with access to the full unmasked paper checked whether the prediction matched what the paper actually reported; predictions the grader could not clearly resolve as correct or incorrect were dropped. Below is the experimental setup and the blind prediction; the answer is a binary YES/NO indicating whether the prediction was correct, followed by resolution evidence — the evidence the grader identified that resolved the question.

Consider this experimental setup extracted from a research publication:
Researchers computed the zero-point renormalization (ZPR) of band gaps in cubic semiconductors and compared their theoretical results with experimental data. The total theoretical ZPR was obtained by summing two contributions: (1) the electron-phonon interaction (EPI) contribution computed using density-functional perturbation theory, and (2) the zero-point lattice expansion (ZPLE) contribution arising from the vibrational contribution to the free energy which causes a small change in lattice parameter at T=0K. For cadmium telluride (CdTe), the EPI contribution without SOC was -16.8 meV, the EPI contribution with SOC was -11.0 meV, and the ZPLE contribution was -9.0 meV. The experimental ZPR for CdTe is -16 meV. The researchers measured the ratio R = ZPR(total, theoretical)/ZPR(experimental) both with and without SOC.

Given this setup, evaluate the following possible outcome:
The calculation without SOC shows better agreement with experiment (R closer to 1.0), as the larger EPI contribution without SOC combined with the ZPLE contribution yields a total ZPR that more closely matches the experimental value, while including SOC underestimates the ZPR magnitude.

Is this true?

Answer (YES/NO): NO